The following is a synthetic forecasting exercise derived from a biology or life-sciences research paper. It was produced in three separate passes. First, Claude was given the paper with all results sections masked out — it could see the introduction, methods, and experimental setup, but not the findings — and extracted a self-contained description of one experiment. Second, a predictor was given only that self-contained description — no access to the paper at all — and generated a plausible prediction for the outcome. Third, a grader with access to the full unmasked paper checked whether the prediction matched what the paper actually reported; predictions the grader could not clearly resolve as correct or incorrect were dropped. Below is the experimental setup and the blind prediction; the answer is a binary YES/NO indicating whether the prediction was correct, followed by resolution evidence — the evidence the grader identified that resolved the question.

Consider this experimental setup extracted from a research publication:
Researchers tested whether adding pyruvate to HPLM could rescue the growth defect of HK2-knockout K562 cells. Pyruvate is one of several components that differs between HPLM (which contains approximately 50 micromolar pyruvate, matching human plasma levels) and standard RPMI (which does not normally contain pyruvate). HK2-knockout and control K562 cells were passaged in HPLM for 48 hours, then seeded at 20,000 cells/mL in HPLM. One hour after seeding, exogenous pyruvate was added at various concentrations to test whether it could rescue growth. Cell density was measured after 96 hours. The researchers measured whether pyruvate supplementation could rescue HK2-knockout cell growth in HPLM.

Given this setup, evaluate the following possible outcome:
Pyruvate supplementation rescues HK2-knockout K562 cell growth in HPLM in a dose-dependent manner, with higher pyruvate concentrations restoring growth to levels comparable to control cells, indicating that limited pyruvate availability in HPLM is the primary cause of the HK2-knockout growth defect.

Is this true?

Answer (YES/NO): NO